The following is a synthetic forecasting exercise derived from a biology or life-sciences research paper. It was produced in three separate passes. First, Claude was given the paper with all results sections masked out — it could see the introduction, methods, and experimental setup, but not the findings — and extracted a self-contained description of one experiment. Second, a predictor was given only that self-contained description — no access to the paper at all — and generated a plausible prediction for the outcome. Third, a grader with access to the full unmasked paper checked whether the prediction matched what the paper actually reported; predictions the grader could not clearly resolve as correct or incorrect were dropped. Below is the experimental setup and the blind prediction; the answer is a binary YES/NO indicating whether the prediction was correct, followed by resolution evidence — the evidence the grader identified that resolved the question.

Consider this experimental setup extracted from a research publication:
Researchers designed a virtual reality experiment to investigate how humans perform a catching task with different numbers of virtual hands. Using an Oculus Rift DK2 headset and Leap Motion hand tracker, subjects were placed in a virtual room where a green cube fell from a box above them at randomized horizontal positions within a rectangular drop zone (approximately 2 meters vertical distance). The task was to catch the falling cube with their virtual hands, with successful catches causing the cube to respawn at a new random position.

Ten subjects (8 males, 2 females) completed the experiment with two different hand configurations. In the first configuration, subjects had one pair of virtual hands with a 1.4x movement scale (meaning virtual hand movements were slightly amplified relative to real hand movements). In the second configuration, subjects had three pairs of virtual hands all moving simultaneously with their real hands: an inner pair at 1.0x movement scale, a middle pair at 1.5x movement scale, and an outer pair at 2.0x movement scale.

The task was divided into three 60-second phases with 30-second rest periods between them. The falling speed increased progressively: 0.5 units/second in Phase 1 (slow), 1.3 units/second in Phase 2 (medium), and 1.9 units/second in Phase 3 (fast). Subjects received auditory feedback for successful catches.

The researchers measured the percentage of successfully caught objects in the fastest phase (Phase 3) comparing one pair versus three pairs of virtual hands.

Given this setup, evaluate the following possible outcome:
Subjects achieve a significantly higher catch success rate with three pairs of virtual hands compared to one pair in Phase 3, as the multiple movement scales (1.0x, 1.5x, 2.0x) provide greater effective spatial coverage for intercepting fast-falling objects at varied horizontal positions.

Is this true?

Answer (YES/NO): YES